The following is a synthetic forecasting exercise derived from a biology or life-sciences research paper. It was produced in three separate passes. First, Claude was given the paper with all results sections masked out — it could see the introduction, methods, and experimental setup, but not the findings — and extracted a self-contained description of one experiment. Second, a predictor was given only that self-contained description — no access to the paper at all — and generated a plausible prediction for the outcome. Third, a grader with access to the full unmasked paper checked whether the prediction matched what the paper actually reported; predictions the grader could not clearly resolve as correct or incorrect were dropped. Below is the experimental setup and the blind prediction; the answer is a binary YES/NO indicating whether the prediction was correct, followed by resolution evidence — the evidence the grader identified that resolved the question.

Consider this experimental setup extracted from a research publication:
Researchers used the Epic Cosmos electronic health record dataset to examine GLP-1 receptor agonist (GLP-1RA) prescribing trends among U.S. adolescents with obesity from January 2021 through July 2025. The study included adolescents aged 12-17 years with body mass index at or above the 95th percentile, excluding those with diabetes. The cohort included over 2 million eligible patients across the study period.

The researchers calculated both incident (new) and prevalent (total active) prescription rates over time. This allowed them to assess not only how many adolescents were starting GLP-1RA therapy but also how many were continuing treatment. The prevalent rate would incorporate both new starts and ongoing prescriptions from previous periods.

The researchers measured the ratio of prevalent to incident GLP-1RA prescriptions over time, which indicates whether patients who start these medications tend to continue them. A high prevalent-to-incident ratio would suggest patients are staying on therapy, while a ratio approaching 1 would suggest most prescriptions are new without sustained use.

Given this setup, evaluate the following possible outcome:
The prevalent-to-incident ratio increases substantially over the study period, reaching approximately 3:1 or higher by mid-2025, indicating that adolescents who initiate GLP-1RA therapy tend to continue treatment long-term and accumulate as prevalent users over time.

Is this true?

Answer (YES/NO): NO